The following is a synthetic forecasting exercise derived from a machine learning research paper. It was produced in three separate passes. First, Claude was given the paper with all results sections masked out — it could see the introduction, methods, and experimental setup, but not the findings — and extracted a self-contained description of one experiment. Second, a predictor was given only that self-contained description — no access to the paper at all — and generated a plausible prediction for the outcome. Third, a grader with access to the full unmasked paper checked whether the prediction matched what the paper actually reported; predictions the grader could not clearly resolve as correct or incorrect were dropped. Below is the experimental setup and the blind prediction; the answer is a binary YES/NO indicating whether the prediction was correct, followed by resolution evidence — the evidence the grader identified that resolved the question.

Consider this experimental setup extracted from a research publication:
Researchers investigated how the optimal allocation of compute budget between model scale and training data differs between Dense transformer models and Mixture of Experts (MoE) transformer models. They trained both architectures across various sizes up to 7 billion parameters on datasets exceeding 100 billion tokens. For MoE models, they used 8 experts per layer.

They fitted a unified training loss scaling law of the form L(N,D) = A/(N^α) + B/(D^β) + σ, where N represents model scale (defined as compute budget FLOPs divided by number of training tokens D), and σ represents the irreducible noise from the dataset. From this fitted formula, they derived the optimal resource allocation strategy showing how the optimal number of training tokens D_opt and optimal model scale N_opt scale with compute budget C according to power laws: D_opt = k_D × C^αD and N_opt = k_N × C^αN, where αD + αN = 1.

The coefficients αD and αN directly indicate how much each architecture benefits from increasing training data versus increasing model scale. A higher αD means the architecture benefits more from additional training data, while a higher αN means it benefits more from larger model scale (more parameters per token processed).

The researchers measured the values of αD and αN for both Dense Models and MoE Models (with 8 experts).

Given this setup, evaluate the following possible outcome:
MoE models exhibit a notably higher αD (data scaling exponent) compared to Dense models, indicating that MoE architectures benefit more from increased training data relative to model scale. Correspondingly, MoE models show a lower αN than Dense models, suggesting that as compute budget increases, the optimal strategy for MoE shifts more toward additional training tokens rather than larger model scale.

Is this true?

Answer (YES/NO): NO